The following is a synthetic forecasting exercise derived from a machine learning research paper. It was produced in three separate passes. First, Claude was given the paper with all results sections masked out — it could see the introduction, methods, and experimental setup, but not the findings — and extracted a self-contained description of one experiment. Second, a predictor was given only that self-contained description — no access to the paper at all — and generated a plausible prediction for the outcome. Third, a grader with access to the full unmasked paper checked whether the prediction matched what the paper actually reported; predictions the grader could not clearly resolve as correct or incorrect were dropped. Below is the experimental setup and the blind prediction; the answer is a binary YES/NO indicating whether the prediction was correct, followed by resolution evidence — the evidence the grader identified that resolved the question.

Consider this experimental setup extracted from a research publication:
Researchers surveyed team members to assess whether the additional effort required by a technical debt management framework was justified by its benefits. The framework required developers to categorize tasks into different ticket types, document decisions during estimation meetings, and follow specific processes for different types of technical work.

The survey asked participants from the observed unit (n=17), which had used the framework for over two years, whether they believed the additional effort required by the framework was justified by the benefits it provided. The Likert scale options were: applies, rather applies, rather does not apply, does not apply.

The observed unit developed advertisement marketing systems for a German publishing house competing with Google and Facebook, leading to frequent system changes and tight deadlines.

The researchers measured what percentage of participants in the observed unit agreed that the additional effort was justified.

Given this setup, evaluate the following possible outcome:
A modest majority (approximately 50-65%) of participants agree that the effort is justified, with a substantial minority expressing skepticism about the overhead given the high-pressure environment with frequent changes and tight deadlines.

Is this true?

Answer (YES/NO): NO